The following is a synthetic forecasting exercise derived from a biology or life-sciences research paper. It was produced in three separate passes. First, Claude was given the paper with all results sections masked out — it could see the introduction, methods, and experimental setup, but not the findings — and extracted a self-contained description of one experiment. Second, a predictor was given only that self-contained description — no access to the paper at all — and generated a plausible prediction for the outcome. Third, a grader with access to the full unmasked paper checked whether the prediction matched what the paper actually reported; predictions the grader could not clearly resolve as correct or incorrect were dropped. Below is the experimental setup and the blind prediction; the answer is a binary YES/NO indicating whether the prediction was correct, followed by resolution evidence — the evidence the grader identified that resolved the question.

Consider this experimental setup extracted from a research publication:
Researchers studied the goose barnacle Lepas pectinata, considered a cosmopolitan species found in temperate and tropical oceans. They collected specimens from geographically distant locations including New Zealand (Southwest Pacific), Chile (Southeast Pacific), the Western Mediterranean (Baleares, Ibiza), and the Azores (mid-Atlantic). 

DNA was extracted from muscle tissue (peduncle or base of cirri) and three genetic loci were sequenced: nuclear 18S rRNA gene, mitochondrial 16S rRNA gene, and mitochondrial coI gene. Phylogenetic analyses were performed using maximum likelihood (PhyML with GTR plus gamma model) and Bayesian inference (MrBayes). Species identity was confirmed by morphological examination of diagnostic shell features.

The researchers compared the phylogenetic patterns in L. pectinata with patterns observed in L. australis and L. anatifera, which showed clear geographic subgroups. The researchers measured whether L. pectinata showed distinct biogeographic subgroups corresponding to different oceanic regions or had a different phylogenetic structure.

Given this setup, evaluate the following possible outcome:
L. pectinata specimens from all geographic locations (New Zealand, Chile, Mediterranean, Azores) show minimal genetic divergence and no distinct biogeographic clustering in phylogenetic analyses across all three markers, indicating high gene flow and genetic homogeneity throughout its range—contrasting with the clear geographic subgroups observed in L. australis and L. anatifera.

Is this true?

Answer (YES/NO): YES